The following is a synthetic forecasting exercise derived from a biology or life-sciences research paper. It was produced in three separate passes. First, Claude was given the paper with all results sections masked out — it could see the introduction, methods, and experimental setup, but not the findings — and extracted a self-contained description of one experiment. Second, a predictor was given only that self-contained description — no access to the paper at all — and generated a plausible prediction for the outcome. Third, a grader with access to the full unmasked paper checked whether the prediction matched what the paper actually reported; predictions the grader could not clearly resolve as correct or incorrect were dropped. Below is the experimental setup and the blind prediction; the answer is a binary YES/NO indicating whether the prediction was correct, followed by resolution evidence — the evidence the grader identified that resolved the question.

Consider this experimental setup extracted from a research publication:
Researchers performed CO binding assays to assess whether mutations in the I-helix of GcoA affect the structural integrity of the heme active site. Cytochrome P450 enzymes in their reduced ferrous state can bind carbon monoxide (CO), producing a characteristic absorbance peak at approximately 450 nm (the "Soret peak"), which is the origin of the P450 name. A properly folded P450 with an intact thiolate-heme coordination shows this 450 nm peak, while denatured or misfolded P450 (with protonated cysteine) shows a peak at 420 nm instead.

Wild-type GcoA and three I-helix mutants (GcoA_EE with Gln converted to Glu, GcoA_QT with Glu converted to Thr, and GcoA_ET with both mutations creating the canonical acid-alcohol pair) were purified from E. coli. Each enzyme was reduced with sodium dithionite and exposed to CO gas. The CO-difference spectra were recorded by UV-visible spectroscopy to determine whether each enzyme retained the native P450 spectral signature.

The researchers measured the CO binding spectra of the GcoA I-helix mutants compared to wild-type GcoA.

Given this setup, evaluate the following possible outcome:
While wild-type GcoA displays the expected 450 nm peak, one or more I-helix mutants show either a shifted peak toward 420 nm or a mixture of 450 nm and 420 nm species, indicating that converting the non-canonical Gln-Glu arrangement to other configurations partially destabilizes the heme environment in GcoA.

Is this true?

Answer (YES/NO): NO